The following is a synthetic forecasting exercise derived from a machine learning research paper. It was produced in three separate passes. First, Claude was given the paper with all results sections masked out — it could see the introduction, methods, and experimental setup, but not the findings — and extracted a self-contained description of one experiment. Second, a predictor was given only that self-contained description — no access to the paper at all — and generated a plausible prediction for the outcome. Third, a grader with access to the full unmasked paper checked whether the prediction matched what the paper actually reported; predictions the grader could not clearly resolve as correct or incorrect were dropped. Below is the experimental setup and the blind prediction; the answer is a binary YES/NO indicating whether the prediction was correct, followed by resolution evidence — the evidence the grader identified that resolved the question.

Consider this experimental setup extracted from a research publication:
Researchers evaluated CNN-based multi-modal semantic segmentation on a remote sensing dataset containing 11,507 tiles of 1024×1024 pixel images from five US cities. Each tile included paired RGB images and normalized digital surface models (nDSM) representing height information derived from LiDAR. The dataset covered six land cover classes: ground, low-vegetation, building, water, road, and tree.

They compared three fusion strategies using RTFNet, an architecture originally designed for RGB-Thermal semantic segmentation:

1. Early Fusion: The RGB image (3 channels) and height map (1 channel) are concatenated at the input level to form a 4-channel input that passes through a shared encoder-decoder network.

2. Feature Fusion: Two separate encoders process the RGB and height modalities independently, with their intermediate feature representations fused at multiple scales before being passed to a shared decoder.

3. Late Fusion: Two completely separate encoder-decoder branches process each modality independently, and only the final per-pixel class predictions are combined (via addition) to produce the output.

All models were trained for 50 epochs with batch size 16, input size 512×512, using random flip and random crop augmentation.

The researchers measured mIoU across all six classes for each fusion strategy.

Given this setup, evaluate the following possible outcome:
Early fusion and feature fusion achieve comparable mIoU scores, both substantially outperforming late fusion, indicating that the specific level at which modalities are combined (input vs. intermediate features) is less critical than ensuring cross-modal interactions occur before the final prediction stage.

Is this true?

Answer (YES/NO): NO